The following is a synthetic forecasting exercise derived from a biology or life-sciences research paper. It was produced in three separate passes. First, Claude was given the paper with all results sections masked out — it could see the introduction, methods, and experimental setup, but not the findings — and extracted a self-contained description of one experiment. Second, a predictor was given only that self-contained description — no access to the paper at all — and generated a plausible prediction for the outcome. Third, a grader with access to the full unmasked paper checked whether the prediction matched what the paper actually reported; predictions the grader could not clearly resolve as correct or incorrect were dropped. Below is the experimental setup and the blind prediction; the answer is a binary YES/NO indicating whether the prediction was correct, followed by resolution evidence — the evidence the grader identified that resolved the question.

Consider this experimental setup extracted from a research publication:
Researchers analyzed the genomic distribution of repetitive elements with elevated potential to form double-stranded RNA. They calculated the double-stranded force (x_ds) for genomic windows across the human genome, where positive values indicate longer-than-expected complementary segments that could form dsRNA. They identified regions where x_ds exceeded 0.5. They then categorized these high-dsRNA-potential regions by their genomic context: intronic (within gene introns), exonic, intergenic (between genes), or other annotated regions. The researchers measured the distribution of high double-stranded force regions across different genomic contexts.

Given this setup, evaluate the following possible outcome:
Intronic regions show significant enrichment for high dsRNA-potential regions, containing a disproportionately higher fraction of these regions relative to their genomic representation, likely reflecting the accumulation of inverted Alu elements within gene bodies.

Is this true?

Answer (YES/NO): YES